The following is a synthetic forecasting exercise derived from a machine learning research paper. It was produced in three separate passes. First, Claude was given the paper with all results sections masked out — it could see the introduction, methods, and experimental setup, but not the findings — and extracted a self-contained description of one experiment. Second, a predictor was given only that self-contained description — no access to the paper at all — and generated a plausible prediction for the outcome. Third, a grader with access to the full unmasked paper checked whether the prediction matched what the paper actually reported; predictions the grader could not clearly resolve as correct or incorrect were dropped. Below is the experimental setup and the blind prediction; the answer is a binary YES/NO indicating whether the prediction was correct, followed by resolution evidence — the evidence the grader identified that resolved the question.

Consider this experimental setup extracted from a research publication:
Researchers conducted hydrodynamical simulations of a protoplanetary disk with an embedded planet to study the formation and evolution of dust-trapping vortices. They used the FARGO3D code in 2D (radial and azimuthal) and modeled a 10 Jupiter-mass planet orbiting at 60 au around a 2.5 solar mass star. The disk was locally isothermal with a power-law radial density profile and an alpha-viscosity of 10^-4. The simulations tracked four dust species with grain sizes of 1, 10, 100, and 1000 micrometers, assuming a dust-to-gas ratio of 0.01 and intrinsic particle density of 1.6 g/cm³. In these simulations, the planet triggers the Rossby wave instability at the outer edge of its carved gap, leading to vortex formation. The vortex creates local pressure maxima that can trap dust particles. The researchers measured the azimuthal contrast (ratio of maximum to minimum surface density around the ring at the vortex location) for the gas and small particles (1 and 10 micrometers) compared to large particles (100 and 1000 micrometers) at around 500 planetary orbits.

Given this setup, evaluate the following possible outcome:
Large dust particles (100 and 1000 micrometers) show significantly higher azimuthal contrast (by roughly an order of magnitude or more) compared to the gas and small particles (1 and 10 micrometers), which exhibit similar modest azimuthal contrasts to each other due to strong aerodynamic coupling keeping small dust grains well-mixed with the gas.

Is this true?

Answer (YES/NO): YES